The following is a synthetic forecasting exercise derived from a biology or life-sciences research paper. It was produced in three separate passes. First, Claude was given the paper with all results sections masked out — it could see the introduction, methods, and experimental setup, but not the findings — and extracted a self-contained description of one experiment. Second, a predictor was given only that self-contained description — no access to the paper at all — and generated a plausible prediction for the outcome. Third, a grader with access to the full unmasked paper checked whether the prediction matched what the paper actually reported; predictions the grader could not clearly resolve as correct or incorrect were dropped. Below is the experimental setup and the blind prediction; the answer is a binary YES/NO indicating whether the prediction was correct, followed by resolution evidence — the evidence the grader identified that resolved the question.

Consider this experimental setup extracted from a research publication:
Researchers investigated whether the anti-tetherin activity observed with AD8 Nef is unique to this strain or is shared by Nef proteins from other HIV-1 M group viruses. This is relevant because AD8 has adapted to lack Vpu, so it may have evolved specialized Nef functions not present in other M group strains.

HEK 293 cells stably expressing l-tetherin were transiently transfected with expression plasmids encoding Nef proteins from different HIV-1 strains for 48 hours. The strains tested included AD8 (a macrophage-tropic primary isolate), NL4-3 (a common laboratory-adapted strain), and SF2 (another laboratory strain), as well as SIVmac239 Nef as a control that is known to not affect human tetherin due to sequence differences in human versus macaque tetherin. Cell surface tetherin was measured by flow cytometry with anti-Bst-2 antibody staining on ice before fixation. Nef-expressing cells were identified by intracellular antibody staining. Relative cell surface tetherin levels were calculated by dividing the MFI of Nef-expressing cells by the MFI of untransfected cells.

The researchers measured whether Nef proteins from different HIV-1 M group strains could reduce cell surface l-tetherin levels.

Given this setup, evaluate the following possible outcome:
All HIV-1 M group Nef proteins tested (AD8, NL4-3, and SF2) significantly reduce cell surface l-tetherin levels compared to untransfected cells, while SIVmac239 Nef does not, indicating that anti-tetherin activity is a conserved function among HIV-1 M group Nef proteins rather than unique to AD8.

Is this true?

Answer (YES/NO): NO